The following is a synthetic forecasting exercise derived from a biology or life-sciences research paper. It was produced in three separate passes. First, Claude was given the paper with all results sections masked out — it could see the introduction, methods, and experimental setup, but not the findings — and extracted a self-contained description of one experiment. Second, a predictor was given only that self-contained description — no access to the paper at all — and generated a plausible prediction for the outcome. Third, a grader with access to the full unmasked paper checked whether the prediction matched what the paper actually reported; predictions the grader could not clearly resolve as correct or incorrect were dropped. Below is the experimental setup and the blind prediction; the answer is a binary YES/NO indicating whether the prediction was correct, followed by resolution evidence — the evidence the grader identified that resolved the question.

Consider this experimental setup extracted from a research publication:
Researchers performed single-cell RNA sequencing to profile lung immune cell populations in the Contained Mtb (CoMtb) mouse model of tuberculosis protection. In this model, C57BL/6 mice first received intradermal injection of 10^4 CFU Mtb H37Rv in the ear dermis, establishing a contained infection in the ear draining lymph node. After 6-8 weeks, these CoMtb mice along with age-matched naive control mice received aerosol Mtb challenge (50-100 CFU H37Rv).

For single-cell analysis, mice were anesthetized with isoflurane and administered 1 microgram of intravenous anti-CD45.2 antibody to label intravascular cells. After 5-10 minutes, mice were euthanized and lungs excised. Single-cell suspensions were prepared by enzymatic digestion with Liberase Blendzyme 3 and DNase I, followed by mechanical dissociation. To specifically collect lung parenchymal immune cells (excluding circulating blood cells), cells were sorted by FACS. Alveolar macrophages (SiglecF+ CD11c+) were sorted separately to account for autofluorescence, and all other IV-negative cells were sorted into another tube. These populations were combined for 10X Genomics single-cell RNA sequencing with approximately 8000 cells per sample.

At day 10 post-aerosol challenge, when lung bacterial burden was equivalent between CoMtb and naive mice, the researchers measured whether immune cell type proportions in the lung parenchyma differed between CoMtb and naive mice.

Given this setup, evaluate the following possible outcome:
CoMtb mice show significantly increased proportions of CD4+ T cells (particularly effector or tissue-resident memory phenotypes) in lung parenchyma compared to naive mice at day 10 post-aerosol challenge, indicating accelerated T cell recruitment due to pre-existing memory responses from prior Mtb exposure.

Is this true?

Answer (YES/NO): YES